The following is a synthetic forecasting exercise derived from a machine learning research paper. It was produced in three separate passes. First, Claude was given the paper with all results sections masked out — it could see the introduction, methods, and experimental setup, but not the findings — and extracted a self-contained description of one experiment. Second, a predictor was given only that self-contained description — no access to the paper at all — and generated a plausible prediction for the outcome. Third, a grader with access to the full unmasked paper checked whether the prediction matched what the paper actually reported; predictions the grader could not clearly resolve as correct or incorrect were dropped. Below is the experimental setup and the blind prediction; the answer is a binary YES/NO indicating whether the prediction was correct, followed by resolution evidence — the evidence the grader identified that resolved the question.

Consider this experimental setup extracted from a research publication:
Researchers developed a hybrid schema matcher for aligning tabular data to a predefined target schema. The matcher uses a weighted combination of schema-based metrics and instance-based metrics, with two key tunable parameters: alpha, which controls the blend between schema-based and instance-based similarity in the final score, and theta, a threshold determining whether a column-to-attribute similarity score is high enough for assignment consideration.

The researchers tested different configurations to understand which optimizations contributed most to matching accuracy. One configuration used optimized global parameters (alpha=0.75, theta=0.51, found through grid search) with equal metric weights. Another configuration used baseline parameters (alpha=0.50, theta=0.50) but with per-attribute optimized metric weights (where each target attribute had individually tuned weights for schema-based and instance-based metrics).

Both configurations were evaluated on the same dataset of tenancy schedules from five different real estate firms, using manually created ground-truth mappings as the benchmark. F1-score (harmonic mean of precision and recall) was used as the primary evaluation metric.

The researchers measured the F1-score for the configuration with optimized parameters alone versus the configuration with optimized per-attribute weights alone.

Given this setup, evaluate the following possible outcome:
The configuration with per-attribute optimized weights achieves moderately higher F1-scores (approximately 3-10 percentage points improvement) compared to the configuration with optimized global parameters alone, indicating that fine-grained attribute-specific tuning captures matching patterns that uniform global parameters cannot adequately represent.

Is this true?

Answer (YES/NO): YES